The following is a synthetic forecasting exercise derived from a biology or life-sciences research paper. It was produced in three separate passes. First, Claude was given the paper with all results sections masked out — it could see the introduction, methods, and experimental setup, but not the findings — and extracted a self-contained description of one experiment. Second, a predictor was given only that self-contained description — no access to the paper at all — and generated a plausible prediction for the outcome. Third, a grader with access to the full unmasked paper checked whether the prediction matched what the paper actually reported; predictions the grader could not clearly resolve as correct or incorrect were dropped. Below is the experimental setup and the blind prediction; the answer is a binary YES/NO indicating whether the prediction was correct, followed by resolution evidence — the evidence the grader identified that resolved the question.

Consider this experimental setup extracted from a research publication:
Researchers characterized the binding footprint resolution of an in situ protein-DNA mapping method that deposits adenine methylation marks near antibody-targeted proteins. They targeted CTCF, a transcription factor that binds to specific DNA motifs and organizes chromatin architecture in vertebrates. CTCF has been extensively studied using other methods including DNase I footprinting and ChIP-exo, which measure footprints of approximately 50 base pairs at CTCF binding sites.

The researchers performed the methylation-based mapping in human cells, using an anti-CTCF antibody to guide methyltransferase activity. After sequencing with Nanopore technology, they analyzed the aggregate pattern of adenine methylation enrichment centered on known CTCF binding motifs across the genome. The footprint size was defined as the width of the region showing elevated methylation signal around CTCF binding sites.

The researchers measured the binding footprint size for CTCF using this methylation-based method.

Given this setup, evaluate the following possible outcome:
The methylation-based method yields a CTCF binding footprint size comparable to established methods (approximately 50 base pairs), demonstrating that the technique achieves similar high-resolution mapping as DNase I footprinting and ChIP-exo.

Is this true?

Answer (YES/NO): NO